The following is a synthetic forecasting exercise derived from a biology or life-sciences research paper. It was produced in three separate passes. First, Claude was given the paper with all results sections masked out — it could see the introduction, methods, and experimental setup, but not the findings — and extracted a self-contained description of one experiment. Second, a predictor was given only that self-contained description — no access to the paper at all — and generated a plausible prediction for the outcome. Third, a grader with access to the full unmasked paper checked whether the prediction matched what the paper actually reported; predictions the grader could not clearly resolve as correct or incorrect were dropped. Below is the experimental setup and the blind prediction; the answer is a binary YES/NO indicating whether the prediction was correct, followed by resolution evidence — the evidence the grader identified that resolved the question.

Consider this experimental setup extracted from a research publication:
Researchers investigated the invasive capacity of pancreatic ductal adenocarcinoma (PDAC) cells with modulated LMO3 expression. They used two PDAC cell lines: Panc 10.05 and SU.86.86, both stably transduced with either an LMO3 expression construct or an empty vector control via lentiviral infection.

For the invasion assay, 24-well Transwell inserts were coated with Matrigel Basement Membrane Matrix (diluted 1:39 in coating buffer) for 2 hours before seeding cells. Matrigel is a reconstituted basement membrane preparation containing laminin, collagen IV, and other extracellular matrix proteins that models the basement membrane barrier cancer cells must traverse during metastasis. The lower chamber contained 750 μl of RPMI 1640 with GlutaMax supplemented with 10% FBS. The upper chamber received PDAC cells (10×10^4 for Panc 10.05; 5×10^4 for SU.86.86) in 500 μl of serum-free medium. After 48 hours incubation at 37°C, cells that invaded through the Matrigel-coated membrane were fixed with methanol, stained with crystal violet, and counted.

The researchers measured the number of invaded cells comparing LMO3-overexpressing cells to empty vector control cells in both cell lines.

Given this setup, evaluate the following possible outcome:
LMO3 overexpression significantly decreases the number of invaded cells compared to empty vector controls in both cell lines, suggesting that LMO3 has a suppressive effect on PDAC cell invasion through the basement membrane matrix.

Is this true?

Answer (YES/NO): YES